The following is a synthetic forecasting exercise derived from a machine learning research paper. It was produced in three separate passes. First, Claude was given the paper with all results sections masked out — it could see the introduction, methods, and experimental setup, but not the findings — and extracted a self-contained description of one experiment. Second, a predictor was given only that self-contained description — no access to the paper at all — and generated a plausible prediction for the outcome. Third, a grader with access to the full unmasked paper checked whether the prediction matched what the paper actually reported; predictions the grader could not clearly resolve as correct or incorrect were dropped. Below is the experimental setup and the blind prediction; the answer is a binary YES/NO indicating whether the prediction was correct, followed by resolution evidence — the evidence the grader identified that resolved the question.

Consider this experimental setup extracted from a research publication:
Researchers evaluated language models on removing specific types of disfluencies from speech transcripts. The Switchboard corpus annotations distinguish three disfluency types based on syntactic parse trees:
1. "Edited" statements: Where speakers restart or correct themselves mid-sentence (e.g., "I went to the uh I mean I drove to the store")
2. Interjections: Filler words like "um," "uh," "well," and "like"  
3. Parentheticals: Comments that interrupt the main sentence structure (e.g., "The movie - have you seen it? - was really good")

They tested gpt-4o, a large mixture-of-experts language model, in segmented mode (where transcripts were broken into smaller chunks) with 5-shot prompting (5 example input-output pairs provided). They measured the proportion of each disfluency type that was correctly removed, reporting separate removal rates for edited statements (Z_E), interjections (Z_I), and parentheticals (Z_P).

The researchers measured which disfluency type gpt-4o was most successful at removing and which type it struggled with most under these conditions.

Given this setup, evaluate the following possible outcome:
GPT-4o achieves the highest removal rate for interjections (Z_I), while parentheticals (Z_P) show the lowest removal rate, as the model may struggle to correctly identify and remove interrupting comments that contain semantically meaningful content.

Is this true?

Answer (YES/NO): YES